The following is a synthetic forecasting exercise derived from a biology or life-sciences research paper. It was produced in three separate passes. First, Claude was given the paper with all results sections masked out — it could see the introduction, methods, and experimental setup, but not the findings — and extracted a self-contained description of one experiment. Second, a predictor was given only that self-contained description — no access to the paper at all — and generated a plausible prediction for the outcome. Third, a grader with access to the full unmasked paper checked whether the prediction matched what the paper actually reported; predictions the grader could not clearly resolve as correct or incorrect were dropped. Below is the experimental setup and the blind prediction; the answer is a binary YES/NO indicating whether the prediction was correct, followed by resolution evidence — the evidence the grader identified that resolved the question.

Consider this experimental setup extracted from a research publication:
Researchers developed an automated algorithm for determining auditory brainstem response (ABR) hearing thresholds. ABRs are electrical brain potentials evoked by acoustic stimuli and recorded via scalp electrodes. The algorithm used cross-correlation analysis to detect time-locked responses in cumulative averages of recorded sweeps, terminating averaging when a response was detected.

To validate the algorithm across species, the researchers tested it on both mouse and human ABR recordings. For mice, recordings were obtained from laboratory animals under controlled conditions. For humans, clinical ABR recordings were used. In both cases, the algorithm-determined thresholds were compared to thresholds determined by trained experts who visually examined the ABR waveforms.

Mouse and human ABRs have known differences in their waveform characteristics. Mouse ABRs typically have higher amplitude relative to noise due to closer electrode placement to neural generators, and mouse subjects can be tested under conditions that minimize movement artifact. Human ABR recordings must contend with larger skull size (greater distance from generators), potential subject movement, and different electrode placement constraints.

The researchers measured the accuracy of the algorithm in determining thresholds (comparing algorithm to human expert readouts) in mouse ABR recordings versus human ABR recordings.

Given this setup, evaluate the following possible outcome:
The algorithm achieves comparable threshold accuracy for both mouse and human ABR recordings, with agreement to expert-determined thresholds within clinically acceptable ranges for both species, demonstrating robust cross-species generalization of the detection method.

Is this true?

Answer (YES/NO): YES